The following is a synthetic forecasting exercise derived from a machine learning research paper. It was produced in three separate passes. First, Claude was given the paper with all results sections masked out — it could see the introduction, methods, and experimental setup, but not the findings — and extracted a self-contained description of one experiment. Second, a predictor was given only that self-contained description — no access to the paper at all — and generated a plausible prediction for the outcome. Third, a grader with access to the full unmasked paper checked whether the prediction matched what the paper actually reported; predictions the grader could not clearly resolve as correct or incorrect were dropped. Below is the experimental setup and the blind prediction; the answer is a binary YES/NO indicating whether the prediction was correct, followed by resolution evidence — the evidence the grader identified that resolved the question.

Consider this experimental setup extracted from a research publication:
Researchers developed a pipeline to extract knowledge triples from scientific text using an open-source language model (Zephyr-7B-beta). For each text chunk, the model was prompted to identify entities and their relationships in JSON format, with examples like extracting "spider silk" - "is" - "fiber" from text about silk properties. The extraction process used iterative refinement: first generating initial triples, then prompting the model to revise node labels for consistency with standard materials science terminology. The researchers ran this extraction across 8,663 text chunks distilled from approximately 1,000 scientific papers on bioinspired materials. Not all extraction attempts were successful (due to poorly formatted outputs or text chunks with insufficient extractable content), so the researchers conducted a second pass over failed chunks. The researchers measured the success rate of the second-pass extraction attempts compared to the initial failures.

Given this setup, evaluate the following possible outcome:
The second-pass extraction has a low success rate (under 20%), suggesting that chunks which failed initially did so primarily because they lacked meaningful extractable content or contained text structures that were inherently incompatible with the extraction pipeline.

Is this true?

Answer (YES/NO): YES